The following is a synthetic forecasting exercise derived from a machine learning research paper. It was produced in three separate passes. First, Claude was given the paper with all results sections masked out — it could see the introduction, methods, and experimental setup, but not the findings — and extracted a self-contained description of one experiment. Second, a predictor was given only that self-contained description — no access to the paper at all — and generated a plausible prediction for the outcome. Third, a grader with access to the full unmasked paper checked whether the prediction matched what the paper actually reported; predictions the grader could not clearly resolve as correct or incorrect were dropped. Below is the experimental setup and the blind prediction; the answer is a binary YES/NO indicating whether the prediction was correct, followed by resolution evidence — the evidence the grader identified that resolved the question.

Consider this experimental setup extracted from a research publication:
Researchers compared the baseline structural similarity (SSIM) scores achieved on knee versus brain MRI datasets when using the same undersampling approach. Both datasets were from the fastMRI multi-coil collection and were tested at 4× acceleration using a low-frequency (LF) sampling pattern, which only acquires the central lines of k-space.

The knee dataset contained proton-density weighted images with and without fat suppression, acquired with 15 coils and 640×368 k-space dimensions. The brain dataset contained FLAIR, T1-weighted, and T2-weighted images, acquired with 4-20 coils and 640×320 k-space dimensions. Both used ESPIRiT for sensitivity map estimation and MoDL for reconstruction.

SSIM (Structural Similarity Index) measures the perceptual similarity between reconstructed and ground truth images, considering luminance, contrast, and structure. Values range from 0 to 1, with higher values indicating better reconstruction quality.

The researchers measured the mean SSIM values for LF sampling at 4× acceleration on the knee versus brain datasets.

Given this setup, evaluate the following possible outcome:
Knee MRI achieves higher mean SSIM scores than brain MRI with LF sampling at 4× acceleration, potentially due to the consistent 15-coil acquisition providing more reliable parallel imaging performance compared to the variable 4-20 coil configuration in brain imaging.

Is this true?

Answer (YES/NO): NO